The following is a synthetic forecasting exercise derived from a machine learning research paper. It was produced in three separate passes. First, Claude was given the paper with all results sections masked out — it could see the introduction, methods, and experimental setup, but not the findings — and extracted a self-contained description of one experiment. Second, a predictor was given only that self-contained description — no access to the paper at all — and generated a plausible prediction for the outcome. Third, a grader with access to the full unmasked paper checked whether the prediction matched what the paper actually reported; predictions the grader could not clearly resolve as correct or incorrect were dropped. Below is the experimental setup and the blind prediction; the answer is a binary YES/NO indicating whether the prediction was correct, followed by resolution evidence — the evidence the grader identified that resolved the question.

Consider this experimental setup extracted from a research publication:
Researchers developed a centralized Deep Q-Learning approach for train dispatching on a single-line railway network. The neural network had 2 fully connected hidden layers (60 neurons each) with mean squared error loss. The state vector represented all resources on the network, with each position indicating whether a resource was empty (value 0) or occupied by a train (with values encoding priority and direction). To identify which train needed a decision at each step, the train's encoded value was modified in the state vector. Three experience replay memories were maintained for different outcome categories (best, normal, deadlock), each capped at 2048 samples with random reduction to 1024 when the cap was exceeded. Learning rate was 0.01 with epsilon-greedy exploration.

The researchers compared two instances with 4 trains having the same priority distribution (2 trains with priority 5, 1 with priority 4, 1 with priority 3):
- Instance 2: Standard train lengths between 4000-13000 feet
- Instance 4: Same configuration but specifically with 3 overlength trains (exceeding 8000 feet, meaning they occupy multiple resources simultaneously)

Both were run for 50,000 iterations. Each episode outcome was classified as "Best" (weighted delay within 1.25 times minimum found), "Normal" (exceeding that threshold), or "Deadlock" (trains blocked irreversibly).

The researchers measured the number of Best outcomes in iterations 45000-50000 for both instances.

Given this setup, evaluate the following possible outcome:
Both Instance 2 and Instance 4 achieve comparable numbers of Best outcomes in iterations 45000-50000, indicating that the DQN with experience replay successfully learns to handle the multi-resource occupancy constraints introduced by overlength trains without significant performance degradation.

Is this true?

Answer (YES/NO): NO